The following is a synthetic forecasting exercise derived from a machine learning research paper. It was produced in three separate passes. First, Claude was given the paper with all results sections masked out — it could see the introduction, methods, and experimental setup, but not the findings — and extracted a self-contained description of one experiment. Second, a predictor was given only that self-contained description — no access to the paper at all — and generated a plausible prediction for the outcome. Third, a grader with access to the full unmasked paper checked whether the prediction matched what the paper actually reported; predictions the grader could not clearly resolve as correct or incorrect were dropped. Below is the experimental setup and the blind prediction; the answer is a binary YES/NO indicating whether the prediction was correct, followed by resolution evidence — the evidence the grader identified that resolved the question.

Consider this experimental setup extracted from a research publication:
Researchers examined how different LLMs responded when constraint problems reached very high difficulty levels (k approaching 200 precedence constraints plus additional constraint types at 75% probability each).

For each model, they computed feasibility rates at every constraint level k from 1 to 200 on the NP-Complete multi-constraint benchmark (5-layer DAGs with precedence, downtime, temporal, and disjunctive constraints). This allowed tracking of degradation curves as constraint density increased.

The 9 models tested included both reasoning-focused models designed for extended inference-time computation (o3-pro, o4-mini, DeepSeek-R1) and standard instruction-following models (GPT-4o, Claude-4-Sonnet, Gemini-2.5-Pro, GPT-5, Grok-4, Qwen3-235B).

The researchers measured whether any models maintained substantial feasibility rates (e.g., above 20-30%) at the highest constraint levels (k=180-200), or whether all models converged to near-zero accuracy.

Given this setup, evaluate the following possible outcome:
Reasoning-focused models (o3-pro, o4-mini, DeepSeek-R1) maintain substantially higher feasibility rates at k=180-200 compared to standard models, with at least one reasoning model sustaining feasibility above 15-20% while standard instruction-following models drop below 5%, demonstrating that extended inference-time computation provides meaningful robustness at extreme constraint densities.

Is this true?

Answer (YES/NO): NO